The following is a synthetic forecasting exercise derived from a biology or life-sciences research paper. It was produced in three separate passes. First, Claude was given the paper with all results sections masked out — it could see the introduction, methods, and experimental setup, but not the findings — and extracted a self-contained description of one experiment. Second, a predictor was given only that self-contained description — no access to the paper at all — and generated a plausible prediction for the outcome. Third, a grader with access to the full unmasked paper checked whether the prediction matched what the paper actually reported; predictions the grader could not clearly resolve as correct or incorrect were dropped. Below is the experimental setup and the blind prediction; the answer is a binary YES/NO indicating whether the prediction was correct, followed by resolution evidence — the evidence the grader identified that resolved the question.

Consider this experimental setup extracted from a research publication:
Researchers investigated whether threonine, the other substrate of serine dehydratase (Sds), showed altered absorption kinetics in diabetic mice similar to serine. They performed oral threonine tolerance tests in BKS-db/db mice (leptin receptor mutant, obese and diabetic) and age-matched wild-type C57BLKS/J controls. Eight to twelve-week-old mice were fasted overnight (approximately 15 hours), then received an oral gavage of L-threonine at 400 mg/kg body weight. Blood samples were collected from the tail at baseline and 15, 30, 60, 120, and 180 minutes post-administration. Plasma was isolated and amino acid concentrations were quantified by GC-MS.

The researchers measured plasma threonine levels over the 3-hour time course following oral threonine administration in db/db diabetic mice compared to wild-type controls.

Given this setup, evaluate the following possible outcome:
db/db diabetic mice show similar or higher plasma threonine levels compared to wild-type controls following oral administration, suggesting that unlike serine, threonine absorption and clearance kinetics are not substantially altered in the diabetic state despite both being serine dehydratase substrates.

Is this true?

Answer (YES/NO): NO